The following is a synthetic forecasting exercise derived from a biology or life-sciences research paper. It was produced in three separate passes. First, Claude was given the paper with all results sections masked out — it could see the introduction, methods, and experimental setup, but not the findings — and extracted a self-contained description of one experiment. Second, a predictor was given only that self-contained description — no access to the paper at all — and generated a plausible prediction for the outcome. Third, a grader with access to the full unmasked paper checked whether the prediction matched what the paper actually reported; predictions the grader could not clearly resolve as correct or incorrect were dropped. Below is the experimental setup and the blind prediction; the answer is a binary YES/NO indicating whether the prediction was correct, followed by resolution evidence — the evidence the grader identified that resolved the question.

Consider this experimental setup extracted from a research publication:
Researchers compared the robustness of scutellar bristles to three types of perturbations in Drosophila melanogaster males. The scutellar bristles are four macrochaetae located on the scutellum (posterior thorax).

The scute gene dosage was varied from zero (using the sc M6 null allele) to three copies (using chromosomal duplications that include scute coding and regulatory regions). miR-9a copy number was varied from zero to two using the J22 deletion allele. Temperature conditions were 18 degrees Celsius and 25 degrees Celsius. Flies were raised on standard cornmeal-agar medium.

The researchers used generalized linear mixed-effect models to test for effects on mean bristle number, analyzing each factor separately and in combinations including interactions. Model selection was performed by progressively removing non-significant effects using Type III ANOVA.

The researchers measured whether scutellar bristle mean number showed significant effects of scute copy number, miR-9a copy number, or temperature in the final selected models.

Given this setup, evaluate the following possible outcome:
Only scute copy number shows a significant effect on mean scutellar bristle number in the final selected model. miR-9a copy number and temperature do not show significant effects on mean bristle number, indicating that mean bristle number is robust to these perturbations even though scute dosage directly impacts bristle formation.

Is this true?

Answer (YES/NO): NO